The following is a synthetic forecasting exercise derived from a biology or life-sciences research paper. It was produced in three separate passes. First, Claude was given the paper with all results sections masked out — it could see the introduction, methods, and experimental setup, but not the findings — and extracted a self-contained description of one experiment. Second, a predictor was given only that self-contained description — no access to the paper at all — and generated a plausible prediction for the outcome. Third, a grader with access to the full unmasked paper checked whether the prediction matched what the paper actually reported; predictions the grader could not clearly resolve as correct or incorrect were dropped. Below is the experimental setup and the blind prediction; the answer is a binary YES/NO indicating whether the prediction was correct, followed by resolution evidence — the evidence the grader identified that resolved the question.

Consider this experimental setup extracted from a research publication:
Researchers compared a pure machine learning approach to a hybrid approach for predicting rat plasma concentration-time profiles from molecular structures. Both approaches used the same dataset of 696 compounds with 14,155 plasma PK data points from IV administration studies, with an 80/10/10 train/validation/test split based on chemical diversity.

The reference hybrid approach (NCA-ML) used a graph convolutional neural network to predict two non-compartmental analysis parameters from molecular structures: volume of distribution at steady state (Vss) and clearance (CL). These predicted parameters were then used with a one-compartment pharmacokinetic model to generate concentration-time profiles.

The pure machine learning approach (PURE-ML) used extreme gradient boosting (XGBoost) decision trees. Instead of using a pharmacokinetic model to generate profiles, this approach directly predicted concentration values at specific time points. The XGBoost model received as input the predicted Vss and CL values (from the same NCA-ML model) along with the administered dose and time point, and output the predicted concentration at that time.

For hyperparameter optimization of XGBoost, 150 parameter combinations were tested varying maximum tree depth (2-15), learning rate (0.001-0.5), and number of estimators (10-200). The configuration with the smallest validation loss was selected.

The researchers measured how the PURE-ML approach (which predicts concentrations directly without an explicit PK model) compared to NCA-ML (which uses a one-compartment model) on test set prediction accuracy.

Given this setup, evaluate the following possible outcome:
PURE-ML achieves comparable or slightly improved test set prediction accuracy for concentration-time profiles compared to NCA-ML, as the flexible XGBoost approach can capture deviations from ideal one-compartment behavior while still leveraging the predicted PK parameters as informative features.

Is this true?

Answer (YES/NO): NO